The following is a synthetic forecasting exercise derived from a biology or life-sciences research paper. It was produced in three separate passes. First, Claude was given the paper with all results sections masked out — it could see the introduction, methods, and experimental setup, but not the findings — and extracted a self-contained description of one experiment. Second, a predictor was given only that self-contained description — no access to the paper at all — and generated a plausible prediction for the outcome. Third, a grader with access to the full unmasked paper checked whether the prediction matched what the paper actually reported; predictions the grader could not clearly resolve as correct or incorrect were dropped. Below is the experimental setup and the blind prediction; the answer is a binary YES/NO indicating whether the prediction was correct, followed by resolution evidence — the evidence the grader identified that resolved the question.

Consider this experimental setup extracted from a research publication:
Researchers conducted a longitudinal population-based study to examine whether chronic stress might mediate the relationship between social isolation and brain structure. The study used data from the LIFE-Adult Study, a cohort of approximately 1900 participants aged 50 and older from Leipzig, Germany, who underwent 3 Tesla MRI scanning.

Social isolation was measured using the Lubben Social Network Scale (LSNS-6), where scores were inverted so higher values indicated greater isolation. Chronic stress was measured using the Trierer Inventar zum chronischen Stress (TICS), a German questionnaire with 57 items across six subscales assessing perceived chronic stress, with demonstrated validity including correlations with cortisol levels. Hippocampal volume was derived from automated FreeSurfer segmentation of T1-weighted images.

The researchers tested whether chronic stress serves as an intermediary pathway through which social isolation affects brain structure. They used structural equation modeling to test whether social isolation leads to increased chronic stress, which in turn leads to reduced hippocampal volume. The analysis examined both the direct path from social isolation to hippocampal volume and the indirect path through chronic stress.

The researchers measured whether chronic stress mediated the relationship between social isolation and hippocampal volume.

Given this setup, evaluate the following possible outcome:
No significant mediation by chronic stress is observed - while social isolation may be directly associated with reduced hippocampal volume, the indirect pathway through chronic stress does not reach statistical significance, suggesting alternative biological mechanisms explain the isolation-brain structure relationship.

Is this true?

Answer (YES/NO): YES